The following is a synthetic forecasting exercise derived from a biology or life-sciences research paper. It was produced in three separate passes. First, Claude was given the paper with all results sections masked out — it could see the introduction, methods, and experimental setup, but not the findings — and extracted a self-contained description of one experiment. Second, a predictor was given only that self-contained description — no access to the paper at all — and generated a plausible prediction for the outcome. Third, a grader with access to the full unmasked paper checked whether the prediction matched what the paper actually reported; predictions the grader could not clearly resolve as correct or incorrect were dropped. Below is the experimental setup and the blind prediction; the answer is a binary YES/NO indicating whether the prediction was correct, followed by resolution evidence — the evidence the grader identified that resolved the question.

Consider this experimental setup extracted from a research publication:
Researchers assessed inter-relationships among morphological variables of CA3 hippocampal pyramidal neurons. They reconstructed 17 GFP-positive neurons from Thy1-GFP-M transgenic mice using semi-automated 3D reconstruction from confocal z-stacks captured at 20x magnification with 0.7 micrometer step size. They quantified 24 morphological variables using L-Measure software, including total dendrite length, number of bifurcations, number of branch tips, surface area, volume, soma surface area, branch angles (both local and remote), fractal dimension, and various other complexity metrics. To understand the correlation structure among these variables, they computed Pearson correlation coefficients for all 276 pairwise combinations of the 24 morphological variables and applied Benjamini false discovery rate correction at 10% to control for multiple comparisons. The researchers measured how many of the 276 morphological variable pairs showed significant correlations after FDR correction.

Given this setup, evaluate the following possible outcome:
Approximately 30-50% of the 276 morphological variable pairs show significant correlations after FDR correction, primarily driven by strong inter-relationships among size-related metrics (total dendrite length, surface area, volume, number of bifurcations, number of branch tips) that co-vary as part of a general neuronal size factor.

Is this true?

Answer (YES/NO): NO